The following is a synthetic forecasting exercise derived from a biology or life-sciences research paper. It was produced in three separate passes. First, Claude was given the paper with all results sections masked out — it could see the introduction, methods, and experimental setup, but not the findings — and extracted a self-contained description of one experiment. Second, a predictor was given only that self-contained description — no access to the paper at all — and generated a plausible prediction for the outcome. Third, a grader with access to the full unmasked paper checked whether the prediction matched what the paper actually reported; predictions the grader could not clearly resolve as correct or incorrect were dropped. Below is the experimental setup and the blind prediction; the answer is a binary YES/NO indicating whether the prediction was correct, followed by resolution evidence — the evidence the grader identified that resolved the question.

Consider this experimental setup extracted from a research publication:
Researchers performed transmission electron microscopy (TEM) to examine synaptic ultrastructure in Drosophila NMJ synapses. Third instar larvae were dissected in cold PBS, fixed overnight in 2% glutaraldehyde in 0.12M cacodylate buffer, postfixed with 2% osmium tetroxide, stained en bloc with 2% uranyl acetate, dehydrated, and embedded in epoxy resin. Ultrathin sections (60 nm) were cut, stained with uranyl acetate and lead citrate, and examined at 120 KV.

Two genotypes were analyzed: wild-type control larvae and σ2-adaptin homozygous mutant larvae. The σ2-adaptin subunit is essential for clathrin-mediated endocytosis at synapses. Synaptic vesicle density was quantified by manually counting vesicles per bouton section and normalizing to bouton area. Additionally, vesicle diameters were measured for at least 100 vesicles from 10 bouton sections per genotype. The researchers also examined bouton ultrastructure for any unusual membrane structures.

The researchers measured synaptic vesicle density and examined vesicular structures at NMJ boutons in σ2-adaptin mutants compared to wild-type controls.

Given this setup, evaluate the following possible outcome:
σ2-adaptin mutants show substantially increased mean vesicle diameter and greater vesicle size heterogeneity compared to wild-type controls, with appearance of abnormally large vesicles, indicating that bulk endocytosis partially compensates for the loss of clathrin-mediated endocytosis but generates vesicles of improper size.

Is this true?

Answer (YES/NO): YES